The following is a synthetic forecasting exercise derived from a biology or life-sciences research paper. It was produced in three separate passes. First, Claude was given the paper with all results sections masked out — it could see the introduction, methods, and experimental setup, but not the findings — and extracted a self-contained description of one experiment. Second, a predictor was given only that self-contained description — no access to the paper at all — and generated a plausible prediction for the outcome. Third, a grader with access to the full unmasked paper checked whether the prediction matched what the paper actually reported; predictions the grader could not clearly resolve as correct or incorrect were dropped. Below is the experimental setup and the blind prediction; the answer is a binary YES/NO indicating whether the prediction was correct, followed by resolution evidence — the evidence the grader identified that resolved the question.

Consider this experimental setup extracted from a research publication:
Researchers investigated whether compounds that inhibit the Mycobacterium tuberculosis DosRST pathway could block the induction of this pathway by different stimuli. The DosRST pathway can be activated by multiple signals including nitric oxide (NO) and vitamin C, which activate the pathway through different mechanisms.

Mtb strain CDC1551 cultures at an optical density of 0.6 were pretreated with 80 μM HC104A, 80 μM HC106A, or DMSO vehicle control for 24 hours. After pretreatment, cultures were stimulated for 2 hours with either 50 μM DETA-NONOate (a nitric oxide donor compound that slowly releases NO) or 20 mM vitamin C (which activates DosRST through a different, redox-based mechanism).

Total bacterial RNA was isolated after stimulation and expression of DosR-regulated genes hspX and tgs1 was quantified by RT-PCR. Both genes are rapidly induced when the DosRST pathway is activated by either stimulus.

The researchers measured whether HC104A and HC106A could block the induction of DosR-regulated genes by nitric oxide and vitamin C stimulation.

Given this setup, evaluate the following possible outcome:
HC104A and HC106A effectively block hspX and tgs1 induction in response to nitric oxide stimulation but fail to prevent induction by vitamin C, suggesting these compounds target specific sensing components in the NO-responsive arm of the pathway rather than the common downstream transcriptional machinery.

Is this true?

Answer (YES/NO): NO